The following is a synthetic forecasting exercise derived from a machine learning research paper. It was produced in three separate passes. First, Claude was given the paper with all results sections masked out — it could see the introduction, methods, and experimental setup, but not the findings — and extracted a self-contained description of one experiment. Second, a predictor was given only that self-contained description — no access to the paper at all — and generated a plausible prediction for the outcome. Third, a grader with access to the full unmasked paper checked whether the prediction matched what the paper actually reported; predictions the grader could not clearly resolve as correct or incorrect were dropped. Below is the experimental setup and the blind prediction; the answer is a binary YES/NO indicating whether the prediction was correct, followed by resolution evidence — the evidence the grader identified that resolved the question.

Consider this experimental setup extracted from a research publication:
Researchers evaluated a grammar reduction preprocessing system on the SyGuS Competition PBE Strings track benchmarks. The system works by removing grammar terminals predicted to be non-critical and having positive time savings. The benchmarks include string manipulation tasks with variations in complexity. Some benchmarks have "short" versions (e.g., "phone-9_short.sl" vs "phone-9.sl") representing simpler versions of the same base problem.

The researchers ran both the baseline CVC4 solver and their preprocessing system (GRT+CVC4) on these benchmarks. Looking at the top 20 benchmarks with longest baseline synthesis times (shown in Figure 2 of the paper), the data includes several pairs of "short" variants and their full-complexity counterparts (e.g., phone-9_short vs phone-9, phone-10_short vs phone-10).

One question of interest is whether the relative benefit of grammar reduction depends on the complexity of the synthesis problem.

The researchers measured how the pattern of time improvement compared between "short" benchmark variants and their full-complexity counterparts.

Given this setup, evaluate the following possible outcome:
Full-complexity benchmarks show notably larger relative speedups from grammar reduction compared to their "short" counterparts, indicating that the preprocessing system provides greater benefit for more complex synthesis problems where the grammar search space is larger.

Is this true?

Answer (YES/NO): YES